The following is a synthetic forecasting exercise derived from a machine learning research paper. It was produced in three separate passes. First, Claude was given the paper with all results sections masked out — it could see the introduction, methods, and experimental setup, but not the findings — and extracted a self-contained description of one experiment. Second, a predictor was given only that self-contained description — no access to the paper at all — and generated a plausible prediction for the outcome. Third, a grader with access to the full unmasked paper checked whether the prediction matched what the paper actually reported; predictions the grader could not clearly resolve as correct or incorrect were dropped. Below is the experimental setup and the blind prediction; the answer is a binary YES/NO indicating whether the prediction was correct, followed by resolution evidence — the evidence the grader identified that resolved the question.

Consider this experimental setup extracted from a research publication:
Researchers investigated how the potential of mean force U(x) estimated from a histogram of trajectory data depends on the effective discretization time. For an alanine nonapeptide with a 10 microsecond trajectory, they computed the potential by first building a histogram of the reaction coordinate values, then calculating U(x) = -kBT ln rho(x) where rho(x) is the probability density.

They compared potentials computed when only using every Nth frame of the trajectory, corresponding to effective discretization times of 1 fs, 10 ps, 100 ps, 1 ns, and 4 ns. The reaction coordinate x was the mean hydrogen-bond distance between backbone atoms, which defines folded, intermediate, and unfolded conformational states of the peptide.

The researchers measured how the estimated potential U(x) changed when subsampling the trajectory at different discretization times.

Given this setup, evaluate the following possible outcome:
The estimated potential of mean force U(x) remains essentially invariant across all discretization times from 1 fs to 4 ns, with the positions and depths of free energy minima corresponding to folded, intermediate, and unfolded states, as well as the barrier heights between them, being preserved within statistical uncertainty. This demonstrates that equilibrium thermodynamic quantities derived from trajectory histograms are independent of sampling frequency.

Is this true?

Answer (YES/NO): NO